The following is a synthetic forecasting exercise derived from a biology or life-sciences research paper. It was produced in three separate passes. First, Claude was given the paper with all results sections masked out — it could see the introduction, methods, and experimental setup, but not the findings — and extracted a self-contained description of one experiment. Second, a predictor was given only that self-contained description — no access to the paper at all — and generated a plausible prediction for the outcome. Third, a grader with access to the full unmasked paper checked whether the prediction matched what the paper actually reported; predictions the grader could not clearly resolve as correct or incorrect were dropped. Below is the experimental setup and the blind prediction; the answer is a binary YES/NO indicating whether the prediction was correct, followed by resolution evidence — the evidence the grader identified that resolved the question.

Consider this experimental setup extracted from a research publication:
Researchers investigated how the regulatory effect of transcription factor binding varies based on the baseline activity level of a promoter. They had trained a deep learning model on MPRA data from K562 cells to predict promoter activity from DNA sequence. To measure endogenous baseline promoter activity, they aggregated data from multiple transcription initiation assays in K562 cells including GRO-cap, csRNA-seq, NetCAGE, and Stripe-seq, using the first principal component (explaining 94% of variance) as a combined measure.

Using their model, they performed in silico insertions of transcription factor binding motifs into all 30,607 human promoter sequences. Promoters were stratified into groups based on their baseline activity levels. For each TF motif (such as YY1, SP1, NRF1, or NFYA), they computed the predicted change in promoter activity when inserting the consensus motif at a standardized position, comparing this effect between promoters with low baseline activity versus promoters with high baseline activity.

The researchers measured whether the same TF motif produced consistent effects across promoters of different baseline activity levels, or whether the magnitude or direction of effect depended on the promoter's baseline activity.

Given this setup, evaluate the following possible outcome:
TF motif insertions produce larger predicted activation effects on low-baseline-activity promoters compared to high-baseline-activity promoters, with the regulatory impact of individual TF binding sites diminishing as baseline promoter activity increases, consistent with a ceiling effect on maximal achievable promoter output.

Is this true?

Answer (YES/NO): NO